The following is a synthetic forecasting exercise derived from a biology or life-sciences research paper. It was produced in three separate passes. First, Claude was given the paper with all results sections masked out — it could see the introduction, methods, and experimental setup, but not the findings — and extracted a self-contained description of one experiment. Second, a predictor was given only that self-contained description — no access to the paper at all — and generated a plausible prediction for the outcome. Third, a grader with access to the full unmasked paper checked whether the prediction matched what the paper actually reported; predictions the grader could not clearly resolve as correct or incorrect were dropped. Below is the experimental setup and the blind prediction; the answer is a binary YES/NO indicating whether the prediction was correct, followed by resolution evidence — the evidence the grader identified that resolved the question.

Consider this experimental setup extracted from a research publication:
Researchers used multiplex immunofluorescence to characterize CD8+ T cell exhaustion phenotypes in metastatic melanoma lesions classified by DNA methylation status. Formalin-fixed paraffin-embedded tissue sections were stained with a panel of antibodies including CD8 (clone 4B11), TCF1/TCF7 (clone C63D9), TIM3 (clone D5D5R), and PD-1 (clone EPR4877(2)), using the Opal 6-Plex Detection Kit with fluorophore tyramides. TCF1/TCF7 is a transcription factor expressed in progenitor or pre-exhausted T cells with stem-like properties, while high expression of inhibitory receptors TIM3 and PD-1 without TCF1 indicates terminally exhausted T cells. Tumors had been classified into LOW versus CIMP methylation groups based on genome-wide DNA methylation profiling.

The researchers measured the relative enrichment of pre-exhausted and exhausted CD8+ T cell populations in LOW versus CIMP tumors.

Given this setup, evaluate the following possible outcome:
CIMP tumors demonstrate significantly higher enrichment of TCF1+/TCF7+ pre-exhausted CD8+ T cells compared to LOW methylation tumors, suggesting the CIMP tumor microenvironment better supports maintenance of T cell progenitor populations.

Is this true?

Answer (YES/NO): NO